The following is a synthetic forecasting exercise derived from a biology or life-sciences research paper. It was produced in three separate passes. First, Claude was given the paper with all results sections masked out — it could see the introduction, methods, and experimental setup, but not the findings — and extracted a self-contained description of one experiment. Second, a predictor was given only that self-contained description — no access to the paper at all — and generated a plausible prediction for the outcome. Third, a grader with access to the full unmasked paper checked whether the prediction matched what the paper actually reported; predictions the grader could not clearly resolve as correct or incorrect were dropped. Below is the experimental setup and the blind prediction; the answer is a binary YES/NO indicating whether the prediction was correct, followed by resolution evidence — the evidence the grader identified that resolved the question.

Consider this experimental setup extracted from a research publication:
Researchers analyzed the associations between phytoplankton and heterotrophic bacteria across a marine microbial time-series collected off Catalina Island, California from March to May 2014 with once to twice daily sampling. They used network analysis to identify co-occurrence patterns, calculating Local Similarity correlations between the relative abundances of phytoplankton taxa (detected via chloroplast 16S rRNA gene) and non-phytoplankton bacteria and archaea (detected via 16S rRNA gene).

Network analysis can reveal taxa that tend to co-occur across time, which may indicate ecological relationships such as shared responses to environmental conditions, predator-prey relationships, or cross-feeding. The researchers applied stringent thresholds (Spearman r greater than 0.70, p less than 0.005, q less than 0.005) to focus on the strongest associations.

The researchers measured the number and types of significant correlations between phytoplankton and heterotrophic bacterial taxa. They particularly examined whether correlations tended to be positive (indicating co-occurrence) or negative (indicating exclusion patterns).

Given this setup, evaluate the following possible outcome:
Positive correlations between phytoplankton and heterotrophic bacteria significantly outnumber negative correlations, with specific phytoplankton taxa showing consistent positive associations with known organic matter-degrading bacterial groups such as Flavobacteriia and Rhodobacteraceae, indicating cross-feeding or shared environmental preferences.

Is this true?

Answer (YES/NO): YES